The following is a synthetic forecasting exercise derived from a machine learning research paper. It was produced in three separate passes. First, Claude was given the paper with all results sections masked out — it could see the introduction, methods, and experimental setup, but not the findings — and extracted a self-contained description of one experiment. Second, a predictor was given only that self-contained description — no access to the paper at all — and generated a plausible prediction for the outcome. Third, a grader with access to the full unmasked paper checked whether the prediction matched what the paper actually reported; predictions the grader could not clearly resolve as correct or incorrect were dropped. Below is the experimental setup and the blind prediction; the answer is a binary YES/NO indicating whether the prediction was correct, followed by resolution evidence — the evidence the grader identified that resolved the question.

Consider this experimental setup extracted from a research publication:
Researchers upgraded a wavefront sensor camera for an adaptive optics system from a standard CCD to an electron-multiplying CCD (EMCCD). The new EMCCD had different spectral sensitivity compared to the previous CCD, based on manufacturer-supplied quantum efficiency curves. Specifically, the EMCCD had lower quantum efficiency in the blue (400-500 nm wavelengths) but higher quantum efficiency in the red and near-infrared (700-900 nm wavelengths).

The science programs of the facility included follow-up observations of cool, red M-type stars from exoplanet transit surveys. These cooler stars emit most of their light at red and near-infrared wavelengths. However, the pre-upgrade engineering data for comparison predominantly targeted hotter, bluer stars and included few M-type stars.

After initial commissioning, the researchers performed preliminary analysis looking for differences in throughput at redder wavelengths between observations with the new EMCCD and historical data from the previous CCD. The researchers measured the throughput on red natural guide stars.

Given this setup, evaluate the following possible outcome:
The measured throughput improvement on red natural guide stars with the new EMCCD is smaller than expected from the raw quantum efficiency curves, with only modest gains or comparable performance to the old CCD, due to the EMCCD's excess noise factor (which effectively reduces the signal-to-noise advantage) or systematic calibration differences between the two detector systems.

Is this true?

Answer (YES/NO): NO